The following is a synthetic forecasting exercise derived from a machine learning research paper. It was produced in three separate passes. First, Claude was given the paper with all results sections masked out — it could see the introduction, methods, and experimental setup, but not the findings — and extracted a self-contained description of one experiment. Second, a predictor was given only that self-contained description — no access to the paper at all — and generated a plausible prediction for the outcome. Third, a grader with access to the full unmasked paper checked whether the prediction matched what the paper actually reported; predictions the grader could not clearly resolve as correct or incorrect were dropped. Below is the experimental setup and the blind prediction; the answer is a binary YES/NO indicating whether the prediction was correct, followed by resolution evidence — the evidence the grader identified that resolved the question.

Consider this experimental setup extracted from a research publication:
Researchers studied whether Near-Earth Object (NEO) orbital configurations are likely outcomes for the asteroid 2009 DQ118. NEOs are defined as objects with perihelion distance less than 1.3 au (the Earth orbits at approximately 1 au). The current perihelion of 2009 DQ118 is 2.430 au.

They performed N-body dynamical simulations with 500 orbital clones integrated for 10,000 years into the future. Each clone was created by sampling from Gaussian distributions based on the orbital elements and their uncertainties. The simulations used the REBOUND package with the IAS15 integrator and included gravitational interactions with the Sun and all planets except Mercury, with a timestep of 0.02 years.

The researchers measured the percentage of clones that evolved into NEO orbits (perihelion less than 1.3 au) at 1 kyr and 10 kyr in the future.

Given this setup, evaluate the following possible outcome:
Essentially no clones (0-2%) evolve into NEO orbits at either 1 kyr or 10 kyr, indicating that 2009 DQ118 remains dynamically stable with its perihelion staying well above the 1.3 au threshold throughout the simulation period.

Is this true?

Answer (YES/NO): NO